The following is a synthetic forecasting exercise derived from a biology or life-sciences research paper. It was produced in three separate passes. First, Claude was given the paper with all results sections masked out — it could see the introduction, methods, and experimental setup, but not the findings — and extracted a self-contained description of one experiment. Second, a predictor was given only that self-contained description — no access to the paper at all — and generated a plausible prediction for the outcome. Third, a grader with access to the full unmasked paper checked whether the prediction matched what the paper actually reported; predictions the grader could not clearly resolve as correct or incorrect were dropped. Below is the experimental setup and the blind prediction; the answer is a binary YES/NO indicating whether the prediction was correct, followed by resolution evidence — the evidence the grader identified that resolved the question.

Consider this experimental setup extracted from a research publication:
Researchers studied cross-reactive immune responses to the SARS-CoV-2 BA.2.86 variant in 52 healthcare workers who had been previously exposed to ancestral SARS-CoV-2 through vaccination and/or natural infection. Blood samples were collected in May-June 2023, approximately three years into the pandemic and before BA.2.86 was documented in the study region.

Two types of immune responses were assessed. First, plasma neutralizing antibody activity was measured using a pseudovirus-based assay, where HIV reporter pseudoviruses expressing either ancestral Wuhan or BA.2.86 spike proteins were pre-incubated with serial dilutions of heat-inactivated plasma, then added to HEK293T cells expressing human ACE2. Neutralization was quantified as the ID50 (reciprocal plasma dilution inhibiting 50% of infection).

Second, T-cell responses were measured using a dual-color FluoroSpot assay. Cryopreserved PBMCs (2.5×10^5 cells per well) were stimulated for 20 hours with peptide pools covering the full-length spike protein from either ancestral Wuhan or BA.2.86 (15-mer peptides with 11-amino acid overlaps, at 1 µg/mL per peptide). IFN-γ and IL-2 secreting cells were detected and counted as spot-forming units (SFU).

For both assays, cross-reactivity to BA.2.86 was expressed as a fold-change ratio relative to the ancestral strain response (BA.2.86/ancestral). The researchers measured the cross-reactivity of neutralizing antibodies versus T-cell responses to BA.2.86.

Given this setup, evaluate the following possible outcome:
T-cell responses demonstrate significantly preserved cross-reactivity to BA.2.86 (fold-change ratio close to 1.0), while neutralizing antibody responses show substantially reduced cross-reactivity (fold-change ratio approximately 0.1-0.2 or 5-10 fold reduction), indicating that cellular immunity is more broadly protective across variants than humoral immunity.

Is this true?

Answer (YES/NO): NO